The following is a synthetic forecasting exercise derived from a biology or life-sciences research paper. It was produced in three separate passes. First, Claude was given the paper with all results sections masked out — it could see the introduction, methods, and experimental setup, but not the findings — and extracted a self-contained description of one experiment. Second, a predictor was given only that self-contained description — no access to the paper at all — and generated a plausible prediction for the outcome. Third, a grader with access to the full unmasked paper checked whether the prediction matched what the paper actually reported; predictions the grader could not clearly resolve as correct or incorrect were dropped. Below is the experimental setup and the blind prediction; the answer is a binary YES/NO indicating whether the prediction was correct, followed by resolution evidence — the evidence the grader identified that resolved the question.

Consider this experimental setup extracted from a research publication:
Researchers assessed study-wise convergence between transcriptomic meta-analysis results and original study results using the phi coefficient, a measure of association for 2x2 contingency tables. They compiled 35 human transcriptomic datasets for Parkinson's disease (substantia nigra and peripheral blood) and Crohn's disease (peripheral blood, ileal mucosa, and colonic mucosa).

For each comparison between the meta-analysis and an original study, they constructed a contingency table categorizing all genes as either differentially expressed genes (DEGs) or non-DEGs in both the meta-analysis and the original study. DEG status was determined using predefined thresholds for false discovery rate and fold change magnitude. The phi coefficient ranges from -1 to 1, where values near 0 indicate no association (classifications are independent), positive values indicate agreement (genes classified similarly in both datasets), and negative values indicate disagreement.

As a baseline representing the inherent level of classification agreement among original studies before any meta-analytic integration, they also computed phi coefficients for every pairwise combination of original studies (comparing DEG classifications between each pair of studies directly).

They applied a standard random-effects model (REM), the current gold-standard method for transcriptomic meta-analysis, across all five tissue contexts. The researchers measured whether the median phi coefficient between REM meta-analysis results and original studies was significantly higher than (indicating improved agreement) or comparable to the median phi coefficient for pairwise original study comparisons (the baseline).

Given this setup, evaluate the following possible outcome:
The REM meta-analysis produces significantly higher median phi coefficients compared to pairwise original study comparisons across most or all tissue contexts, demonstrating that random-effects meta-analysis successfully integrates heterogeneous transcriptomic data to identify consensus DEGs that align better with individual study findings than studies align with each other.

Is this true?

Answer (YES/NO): NO